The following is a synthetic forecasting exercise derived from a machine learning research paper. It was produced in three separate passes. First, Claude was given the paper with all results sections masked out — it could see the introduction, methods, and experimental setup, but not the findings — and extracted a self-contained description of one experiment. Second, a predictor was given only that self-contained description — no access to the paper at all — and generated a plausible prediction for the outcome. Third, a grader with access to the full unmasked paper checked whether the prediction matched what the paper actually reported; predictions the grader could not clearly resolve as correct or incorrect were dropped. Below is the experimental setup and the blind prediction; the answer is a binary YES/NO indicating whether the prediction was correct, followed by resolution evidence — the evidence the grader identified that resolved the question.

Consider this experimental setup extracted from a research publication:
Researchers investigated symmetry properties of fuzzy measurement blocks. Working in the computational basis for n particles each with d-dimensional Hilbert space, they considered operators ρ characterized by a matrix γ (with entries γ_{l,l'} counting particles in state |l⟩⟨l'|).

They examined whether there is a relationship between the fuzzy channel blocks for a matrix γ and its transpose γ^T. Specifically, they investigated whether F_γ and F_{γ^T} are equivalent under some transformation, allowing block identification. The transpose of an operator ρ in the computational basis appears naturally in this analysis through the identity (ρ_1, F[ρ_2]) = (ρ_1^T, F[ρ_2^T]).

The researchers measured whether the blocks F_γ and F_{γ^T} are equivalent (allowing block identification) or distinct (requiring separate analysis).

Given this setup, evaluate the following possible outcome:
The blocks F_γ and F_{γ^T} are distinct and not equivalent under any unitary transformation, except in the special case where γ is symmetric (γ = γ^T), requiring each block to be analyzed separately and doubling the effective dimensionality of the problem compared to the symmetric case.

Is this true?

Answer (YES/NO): NO